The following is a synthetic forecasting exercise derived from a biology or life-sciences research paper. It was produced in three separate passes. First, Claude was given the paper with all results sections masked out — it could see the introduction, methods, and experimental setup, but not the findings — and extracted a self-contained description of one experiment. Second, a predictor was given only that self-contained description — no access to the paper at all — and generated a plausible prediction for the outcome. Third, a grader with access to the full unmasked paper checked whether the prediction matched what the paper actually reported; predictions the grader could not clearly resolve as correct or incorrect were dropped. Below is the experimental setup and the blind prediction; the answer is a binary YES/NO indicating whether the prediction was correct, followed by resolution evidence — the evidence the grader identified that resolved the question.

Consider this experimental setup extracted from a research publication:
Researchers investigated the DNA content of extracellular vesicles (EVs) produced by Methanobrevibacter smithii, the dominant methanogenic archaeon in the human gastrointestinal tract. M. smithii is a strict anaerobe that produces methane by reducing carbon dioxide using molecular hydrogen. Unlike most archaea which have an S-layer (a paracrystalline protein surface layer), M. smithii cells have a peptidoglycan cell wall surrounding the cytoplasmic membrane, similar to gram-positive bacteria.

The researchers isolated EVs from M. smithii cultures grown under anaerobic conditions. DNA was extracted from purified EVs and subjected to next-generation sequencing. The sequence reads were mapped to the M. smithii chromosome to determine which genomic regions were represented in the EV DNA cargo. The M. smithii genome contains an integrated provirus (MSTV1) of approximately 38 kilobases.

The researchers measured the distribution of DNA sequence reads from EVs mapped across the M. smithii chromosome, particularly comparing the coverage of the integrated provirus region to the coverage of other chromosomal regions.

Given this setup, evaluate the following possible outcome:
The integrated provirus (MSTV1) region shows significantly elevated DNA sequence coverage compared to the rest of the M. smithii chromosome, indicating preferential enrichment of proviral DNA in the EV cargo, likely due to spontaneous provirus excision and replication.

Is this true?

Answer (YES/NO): YES